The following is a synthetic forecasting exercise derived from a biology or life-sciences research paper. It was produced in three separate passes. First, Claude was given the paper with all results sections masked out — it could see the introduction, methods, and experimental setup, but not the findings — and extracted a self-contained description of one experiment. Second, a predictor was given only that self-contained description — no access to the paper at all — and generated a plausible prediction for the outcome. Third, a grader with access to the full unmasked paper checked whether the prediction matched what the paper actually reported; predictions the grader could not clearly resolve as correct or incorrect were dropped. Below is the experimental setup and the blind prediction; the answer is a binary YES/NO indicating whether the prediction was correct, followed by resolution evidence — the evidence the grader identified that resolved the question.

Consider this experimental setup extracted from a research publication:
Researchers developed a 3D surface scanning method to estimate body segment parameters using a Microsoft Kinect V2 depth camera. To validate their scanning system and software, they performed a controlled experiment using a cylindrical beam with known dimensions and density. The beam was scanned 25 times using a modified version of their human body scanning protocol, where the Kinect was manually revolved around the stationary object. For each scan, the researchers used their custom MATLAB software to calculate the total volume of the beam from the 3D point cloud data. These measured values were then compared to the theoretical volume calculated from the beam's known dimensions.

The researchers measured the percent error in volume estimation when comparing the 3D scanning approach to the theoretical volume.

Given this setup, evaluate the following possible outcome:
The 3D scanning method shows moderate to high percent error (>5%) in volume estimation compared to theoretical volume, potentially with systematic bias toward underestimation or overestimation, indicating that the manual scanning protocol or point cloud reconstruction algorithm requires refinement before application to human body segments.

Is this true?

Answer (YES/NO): NO